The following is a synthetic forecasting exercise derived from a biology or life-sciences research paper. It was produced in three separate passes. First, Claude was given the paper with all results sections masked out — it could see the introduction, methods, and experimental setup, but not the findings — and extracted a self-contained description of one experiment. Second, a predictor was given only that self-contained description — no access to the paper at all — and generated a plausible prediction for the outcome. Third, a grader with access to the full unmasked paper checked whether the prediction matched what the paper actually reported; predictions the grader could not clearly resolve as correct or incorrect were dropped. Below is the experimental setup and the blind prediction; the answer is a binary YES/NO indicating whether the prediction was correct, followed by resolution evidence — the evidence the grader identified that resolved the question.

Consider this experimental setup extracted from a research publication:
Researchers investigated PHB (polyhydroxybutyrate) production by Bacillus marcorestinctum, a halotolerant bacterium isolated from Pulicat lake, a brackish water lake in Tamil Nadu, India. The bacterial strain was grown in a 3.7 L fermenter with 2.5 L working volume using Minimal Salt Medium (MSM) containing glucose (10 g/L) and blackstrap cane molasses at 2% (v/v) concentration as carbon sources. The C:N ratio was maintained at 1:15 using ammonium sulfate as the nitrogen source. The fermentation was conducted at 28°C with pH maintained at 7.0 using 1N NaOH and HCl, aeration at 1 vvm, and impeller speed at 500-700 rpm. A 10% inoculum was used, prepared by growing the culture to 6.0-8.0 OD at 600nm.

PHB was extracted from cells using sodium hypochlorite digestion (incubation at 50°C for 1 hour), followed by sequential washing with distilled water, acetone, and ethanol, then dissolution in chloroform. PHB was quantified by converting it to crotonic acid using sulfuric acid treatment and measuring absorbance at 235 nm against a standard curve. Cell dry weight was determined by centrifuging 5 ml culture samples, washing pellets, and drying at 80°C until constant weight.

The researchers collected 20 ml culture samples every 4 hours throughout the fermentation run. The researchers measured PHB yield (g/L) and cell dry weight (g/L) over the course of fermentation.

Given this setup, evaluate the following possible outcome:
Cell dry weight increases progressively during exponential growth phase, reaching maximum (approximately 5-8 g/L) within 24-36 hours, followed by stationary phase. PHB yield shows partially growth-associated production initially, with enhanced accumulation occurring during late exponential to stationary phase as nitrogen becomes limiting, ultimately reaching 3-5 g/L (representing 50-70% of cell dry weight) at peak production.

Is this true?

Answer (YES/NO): NO